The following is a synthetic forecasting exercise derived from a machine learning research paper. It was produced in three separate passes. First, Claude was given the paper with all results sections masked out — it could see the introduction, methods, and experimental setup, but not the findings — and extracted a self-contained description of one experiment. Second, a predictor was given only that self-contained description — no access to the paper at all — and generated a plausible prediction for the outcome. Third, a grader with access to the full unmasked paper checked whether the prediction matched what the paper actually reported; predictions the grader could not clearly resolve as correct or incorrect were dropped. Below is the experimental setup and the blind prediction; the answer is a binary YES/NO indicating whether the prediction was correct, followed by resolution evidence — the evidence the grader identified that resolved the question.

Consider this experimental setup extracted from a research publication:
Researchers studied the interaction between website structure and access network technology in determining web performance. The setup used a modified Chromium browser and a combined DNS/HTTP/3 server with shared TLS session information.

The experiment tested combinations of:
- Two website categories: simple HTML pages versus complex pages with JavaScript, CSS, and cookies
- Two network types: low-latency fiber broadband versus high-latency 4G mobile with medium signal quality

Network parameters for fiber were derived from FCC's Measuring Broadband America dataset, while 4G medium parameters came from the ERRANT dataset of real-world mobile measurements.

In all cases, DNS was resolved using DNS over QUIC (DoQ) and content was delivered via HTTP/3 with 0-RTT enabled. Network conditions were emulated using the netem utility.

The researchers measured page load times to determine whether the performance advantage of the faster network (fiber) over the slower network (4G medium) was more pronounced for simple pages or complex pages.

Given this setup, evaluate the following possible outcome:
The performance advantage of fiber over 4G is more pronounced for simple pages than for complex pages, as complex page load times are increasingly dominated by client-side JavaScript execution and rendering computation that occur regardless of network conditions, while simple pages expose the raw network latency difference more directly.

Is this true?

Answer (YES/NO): YES